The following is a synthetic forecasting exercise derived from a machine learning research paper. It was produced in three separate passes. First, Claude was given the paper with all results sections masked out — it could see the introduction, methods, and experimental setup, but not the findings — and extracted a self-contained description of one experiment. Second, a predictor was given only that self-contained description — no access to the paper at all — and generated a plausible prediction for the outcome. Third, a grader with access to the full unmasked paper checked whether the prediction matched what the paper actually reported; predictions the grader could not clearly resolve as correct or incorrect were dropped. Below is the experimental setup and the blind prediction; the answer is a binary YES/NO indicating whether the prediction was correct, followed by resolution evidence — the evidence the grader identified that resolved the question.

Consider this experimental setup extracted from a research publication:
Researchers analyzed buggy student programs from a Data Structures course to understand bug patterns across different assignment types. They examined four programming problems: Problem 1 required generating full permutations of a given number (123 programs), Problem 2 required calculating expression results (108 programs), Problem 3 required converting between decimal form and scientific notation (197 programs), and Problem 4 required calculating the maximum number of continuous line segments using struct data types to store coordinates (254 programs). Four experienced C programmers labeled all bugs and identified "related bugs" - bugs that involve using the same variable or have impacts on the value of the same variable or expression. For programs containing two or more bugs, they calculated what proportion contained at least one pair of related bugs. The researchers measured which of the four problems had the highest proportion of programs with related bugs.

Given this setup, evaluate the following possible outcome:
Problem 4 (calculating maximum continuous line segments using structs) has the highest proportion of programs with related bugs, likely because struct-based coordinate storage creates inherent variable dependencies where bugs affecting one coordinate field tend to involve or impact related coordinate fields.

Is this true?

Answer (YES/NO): NO